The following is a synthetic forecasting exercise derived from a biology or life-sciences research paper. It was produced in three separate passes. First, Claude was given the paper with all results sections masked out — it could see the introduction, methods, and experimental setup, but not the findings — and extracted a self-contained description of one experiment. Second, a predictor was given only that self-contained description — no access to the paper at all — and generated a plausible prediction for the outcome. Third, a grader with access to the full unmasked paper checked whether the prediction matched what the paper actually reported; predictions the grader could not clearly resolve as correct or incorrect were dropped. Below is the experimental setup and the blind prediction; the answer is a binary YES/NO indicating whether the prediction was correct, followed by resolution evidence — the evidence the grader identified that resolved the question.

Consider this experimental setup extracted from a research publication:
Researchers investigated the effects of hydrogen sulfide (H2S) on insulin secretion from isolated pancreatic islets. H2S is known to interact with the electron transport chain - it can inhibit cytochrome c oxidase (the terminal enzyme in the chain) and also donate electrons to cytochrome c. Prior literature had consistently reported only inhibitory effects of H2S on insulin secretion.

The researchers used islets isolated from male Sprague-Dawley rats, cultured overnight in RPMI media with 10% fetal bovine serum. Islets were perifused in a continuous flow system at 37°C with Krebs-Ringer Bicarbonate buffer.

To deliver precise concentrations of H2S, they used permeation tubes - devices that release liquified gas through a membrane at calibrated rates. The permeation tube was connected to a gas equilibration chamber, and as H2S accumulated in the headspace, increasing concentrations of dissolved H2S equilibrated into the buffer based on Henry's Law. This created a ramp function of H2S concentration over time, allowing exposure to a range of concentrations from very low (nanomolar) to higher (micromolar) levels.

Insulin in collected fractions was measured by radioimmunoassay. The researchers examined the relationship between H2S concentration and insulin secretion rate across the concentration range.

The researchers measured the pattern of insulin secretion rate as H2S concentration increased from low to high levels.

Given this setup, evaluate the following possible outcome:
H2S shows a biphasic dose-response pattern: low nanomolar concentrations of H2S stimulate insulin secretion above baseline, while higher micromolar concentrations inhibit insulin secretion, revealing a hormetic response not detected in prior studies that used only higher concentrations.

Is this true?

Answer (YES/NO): NO